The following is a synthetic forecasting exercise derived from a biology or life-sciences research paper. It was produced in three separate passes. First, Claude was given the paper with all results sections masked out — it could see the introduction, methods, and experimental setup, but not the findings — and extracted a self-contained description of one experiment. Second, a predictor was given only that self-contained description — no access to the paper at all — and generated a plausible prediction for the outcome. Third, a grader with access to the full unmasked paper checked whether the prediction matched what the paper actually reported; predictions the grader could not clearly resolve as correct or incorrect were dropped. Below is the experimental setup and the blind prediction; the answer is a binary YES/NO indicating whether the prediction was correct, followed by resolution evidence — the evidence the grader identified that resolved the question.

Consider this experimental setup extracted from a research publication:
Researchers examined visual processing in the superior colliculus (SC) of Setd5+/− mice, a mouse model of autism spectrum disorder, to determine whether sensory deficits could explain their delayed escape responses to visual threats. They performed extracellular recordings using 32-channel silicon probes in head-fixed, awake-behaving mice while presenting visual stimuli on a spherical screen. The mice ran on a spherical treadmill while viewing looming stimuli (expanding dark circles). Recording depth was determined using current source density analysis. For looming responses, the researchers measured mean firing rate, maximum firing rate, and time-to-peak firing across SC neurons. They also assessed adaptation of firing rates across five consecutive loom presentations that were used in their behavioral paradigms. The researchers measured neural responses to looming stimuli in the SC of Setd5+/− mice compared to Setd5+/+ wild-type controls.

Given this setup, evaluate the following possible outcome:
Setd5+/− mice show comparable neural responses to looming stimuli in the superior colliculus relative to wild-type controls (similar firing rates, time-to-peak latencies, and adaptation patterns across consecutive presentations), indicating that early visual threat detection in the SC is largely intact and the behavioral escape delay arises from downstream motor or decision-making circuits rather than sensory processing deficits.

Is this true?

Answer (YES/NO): YES